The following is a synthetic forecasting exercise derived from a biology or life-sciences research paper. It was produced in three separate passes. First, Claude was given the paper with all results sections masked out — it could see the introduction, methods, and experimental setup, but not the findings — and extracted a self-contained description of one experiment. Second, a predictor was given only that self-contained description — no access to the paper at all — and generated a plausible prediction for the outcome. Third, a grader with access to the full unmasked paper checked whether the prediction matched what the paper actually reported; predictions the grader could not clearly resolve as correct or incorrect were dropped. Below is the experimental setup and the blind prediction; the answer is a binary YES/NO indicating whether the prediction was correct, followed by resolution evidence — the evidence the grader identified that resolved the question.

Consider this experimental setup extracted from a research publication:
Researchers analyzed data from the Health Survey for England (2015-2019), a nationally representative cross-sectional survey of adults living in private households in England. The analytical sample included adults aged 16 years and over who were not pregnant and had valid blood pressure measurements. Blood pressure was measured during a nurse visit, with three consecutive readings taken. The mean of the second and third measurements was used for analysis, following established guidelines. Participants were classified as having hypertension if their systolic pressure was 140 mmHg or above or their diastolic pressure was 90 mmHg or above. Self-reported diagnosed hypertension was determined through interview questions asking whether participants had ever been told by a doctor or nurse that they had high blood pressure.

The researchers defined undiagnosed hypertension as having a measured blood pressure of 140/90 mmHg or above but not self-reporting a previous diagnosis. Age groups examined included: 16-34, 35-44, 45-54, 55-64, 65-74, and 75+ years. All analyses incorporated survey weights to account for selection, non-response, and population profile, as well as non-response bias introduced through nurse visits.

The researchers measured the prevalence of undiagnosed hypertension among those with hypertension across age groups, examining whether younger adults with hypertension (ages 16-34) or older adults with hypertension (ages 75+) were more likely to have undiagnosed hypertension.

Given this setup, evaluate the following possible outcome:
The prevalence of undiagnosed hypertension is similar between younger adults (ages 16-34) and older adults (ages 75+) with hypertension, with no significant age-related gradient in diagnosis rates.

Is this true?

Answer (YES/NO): NO